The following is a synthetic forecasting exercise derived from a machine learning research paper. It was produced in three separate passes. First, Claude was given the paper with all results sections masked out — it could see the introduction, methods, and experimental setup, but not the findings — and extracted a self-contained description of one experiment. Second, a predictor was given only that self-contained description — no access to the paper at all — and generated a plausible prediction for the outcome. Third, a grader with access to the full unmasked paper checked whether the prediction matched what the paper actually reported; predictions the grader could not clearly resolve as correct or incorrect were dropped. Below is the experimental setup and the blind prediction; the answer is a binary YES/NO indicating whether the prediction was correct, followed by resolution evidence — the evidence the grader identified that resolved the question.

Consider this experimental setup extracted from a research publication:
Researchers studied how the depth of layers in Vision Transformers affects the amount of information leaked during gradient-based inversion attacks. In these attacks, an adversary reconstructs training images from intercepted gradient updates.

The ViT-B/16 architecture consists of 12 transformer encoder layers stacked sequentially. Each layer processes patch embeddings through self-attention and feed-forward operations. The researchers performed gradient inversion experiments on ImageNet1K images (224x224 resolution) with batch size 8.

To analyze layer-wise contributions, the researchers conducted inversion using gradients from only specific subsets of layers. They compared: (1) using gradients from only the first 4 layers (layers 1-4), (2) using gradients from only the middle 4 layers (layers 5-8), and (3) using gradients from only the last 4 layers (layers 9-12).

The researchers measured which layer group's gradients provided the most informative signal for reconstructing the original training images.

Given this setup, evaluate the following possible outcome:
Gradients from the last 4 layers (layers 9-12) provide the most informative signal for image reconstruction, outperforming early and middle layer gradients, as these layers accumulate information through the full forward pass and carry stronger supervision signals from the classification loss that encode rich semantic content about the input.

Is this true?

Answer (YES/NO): YES